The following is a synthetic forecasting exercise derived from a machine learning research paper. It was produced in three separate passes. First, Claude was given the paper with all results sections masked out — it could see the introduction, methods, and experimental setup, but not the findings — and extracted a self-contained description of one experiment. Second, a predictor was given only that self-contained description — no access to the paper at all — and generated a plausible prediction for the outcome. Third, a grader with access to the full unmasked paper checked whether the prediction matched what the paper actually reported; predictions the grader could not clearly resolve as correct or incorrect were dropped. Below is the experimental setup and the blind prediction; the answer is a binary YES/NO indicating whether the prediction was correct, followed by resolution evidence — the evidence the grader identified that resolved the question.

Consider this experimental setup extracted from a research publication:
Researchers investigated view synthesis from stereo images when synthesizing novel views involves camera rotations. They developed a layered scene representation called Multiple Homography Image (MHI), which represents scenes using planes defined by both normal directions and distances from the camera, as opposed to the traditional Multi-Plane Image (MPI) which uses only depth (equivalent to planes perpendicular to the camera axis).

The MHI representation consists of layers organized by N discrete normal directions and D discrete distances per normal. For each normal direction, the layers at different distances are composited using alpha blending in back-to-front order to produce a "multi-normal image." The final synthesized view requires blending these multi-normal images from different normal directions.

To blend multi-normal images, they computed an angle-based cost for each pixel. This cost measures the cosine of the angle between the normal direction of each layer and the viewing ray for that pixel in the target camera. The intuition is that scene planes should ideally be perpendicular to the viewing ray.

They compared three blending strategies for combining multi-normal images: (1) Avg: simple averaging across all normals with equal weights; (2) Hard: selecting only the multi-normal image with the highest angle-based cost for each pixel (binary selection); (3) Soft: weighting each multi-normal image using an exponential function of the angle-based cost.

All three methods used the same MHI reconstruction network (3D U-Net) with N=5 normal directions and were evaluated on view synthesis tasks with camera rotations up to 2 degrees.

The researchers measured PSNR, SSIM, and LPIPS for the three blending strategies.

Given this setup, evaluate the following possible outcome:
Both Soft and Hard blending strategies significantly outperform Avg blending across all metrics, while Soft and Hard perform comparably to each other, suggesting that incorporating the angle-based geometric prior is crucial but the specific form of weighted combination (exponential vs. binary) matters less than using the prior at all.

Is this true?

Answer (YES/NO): YES